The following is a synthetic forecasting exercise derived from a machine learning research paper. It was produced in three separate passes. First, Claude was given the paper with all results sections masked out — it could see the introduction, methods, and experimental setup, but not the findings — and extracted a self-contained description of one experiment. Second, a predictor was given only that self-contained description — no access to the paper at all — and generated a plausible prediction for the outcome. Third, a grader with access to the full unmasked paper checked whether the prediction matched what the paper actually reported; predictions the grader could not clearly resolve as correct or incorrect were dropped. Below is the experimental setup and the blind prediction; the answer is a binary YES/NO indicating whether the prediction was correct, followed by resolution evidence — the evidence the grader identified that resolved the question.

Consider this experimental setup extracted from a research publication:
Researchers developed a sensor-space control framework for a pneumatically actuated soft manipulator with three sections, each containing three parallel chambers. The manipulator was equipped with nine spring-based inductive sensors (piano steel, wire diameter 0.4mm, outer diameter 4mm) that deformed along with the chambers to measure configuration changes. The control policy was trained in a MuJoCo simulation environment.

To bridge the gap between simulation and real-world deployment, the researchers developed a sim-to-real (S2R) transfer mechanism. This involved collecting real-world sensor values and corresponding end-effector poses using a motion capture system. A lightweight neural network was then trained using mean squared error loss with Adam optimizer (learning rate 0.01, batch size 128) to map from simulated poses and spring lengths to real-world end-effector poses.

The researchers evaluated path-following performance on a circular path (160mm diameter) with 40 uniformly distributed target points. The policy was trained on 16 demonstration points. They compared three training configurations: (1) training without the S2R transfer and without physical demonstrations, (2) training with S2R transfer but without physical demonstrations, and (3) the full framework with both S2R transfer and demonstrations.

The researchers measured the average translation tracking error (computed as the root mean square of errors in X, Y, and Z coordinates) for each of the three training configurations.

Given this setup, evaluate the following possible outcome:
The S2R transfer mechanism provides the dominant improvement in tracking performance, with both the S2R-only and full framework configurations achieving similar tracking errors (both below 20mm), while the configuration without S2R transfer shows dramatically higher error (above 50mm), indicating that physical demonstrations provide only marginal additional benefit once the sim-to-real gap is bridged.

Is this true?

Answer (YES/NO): NO